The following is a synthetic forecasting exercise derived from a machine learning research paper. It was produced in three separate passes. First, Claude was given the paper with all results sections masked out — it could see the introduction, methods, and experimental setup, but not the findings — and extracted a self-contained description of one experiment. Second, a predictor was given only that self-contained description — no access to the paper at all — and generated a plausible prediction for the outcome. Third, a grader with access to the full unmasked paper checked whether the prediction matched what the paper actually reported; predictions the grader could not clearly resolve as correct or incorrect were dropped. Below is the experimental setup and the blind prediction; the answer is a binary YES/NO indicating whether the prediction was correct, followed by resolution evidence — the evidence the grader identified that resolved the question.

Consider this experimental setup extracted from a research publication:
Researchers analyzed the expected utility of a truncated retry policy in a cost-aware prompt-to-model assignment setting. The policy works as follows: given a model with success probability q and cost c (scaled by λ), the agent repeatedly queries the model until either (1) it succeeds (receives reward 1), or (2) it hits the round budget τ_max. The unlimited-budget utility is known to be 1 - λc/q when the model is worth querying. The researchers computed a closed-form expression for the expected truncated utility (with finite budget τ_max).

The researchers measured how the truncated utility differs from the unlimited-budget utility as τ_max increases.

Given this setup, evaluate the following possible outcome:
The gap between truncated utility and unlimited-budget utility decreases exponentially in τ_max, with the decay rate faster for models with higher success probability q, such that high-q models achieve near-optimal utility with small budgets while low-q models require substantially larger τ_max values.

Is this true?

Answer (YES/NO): YES